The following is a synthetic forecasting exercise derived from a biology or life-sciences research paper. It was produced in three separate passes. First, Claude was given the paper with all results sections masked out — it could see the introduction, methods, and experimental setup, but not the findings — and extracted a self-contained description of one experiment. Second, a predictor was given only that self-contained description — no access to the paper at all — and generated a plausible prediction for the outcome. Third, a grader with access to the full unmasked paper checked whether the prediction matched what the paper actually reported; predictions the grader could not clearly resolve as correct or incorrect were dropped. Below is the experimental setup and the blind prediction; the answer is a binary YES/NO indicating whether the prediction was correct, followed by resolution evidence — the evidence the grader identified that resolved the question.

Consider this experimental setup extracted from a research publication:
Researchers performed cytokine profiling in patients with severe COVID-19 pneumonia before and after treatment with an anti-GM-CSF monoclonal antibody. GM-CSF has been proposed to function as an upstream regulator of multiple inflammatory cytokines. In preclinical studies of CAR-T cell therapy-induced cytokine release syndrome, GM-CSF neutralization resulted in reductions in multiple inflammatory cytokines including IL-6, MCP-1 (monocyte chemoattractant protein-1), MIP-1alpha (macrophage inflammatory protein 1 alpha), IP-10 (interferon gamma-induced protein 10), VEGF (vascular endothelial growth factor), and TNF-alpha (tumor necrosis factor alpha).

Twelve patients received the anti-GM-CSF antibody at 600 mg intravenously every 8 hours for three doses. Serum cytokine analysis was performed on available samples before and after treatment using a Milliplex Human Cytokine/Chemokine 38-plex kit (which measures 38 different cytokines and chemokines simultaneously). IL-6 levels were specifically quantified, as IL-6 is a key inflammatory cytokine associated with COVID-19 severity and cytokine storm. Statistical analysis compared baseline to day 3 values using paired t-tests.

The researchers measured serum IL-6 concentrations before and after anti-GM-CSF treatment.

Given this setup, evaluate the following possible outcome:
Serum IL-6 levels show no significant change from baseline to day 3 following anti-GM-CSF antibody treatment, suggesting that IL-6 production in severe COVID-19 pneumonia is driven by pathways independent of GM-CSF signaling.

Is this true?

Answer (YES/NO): NO